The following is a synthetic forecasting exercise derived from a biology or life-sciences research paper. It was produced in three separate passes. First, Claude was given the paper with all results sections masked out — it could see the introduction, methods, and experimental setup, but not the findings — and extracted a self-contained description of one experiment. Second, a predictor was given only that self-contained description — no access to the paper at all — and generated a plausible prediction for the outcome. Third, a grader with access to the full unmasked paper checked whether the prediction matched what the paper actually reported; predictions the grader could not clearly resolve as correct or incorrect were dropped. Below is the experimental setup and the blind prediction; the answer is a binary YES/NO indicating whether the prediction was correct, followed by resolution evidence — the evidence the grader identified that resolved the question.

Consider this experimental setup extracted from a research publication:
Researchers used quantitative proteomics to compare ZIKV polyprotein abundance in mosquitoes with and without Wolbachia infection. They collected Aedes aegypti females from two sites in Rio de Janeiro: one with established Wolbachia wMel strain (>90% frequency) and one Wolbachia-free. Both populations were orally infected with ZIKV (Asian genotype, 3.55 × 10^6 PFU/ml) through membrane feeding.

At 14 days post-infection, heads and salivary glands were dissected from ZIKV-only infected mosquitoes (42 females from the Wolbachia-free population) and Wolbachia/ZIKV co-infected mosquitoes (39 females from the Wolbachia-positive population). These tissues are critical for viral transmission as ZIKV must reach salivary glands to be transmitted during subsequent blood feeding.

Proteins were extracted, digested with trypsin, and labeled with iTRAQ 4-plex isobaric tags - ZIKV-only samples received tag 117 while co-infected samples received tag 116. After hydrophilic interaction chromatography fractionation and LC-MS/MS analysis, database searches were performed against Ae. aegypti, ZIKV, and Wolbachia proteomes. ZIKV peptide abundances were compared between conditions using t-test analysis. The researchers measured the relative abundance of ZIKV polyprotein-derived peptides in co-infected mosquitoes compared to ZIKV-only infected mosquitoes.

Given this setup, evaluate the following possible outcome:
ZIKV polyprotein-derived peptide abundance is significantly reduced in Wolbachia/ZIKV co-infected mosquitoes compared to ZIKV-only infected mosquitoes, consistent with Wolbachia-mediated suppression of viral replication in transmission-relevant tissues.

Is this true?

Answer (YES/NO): YES